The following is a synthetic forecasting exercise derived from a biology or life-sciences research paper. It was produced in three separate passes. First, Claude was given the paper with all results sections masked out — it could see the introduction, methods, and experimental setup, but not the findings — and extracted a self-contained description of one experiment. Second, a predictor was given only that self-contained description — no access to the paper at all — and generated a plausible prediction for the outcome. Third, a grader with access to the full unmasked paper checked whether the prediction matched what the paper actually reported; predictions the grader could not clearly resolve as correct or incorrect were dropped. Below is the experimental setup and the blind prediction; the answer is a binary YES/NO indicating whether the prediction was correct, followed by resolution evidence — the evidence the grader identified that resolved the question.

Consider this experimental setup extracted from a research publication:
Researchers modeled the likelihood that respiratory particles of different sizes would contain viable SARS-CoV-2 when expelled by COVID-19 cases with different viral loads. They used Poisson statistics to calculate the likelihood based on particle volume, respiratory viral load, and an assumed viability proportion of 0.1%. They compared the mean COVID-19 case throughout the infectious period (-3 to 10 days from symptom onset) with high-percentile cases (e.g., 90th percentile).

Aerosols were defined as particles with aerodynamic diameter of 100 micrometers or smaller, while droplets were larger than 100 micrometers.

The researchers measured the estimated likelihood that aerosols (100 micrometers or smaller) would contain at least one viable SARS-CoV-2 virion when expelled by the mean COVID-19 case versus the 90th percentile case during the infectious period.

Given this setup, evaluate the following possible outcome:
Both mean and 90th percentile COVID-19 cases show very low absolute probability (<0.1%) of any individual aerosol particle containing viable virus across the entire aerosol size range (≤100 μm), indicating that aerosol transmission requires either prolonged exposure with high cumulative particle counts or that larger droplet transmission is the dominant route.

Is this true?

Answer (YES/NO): NO